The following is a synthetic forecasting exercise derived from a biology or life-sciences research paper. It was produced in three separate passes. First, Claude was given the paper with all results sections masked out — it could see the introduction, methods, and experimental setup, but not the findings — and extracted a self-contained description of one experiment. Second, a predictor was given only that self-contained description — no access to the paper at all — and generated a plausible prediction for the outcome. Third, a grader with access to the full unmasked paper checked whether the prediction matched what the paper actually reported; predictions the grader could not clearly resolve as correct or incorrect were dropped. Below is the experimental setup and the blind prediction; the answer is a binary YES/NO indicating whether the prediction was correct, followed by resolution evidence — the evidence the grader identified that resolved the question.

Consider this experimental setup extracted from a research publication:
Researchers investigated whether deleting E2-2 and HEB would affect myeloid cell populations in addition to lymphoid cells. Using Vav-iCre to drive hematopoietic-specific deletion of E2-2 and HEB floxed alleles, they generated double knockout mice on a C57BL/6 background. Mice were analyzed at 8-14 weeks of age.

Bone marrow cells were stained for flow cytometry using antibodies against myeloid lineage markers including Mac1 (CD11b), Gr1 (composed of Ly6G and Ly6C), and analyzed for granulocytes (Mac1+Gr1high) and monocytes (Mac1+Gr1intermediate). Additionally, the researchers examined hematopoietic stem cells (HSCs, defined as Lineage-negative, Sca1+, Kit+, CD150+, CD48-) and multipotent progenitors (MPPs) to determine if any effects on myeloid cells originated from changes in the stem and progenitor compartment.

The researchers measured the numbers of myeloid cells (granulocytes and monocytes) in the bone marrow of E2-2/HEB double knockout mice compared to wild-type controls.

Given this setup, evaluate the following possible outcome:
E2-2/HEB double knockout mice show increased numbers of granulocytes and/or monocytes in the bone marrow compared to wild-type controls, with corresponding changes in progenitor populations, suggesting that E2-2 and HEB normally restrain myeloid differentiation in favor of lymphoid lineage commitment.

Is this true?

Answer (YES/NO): NO